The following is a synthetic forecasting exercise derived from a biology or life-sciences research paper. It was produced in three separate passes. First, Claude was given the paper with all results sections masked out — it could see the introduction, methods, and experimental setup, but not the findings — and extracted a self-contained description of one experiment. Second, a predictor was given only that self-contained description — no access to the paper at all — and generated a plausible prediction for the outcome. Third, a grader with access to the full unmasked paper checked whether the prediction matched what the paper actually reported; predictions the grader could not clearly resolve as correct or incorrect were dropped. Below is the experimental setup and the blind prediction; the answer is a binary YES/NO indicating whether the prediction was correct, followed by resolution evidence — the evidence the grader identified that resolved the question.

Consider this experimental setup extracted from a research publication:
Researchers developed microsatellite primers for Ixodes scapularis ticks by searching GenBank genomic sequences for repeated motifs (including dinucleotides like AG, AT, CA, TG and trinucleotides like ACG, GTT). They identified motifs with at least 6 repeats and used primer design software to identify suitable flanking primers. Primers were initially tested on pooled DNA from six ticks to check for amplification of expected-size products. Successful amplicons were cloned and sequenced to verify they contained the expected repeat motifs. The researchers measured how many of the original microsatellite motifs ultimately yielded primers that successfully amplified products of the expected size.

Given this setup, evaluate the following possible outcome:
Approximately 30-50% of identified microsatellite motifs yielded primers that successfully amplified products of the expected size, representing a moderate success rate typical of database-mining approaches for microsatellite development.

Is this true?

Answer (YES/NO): YES